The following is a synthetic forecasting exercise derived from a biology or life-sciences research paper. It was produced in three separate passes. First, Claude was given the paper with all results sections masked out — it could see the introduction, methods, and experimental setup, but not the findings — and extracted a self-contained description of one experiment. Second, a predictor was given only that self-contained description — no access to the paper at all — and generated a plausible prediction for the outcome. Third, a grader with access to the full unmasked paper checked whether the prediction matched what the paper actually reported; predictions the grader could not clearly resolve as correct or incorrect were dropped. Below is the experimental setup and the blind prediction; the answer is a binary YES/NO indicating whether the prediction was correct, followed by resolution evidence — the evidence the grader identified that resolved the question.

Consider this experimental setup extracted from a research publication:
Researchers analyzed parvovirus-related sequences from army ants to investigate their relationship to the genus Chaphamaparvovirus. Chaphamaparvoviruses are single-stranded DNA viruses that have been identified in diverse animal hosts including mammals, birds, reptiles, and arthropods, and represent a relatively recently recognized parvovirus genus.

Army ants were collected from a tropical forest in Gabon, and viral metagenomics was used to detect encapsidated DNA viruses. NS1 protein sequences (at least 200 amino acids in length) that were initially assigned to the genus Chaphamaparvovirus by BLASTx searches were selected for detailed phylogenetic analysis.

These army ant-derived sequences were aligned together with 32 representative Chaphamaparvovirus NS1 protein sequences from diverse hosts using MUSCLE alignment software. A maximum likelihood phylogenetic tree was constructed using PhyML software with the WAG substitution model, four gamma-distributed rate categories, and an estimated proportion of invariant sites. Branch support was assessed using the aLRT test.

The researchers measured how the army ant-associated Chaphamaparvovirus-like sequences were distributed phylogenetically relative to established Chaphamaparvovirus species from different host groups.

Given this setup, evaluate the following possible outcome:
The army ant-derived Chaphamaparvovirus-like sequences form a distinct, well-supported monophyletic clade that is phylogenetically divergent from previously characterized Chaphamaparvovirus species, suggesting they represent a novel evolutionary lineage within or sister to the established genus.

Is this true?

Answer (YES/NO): NO